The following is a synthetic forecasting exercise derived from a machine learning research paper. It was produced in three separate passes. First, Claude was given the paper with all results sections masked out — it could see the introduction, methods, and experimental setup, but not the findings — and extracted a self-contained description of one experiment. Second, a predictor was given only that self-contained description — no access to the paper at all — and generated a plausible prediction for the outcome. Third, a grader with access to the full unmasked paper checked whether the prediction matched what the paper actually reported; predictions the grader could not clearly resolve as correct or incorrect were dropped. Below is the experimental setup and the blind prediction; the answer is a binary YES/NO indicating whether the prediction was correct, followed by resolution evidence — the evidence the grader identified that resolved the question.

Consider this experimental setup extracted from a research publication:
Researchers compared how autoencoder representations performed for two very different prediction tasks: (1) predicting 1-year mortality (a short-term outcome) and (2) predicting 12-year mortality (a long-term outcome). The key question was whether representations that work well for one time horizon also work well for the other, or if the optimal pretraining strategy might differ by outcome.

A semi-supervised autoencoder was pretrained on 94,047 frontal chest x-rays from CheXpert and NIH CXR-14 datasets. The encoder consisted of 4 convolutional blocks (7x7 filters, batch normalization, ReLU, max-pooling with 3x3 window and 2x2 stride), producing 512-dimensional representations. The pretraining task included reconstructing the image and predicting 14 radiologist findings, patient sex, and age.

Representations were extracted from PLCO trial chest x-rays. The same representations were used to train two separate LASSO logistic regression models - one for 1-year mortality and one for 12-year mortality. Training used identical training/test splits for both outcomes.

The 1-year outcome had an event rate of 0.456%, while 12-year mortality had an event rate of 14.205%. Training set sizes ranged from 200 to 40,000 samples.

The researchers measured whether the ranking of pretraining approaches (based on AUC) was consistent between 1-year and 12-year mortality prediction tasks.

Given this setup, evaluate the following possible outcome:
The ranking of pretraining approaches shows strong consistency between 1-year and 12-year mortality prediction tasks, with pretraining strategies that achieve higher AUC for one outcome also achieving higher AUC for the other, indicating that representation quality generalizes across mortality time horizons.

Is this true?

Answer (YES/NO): NO